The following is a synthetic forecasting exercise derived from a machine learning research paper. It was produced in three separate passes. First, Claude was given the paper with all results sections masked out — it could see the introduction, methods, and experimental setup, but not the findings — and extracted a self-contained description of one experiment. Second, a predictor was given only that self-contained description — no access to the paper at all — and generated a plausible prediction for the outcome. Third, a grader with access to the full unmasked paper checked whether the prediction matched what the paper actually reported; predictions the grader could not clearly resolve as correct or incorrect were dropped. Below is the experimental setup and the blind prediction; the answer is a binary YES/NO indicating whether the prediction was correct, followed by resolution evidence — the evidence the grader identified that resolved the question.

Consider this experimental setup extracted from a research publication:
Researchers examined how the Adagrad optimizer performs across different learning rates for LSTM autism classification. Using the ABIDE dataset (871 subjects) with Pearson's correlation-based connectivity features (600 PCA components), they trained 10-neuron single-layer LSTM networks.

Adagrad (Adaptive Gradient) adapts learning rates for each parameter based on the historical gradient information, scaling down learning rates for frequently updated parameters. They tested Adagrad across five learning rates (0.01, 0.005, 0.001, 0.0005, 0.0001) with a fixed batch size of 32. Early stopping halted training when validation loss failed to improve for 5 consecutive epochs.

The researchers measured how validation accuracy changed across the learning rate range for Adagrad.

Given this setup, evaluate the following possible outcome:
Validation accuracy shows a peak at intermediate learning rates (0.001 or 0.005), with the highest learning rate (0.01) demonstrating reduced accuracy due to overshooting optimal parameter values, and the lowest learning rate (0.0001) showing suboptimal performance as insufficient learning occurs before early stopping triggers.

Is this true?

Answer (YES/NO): NO